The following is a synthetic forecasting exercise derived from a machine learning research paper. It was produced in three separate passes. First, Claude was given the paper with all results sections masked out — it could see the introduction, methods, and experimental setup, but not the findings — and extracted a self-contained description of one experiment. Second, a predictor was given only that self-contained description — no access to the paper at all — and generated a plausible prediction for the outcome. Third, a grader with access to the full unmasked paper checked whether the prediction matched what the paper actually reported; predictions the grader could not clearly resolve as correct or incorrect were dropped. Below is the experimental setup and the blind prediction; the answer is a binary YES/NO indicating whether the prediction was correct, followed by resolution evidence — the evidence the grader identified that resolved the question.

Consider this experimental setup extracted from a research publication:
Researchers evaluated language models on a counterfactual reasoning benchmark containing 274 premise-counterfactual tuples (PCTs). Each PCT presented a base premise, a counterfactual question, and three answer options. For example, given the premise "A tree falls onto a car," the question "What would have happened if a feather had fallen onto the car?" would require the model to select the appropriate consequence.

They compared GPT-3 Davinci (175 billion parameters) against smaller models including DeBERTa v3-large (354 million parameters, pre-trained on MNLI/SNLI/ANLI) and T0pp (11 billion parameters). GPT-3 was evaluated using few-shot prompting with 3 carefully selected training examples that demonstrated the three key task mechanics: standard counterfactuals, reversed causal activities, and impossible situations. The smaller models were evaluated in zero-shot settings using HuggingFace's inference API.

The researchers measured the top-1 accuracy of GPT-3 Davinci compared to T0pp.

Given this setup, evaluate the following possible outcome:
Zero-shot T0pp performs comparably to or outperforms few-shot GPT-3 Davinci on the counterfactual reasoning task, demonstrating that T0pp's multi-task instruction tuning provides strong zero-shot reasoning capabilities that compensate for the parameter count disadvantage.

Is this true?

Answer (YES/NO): YES